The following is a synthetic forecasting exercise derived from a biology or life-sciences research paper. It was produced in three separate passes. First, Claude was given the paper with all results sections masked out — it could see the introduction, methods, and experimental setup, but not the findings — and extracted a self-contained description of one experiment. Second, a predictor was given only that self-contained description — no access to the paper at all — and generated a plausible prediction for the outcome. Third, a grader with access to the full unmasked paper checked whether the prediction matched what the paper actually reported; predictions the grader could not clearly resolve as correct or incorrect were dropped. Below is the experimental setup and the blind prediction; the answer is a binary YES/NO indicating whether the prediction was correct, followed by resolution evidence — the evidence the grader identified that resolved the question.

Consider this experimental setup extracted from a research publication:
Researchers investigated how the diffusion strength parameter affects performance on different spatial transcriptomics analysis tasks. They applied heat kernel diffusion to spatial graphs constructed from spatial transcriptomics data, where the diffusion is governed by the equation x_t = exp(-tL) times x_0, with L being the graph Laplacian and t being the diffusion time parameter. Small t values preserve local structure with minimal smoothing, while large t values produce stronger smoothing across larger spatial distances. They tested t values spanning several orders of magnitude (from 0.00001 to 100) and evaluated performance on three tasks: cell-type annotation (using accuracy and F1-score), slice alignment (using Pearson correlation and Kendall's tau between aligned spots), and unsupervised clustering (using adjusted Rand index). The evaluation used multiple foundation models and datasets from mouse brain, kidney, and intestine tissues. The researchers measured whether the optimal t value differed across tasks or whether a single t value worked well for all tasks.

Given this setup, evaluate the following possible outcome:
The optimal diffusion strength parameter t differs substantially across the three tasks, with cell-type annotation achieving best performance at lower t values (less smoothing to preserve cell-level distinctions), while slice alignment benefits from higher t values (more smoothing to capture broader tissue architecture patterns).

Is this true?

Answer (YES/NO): NO